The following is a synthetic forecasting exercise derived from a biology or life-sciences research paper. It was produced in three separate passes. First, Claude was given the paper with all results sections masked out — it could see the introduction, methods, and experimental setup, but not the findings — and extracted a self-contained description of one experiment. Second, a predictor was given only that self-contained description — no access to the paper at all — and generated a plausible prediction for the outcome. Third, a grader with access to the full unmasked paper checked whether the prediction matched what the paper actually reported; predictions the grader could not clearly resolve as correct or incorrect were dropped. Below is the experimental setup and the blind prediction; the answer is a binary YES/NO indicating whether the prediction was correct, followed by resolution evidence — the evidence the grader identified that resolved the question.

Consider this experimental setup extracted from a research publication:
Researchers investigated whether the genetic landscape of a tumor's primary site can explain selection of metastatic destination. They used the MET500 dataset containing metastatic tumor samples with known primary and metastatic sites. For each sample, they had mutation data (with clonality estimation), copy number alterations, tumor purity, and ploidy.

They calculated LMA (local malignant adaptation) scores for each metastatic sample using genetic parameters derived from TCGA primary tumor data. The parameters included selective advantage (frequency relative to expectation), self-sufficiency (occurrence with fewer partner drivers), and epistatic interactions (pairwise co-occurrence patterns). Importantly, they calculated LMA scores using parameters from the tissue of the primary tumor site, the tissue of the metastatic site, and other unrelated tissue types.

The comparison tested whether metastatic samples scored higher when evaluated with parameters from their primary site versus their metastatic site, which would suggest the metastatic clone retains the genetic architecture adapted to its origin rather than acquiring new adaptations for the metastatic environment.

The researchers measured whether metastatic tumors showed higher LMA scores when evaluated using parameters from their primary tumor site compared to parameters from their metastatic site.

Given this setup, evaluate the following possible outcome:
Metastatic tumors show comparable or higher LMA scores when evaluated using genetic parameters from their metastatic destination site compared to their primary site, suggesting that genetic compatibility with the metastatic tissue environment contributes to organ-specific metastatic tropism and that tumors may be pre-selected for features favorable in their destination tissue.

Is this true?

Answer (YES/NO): NO